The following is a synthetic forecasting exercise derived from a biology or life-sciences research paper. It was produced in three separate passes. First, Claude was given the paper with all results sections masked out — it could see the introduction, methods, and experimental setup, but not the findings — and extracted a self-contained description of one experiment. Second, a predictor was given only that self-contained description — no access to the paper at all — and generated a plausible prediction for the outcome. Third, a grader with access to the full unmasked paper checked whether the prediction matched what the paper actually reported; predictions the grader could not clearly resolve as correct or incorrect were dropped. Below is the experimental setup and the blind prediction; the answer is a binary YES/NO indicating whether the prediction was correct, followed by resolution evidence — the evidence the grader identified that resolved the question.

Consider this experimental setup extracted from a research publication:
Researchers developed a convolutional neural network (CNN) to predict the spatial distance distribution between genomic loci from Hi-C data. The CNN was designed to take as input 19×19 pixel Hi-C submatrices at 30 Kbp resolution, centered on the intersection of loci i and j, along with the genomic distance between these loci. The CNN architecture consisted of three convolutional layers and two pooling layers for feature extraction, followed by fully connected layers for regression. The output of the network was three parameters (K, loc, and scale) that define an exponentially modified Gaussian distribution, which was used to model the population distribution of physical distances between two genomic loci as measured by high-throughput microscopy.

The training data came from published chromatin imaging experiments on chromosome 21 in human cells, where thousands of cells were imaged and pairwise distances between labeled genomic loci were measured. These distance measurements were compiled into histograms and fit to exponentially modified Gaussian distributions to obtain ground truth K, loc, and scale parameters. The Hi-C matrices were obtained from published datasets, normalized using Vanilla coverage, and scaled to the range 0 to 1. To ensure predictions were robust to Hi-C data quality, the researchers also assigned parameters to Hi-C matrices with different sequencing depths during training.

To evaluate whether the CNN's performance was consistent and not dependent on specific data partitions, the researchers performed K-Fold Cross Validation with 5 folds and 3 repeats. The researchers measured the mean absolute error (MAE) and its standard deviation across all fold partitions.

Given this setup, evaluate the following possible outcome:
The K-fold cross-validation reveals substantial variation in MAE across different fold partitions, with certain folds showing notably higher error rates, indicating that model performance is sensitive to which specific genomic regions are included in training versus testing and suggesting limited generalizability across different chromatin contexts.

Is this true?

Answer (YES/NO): NO